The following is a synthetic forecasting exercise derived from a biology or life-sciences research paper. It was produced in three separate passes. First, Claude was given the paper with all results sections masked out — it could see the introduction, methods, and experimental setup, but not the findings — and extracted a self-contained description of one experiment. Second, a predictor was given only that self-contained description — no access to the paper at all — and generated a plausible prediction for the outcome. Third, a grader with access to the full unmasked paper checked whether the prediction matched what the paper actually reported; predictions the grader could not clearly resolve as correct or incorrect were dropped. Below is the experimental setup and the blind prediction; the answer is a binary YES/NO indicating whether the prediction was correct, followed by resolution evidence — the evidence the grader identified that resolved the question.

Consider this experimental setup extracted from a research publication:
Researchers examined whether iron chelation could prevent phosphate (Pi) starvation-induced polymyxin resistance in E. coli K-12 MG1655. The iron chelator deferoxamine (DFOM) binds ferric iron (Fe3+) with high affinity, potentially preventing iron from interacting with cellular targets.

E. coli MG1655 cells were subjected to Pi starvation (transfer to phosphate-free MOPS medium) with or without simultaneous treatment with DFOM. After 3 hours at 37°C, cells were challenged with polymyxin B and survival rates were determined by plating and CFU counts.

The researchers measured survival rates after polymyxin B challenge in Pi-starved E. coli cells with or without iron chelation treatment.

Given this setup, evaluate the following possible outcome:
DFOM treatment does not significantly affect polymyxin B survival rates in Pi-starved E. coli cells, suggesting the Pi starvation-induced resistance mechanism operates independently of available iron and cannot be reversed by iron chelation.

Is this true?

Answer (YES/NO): NO